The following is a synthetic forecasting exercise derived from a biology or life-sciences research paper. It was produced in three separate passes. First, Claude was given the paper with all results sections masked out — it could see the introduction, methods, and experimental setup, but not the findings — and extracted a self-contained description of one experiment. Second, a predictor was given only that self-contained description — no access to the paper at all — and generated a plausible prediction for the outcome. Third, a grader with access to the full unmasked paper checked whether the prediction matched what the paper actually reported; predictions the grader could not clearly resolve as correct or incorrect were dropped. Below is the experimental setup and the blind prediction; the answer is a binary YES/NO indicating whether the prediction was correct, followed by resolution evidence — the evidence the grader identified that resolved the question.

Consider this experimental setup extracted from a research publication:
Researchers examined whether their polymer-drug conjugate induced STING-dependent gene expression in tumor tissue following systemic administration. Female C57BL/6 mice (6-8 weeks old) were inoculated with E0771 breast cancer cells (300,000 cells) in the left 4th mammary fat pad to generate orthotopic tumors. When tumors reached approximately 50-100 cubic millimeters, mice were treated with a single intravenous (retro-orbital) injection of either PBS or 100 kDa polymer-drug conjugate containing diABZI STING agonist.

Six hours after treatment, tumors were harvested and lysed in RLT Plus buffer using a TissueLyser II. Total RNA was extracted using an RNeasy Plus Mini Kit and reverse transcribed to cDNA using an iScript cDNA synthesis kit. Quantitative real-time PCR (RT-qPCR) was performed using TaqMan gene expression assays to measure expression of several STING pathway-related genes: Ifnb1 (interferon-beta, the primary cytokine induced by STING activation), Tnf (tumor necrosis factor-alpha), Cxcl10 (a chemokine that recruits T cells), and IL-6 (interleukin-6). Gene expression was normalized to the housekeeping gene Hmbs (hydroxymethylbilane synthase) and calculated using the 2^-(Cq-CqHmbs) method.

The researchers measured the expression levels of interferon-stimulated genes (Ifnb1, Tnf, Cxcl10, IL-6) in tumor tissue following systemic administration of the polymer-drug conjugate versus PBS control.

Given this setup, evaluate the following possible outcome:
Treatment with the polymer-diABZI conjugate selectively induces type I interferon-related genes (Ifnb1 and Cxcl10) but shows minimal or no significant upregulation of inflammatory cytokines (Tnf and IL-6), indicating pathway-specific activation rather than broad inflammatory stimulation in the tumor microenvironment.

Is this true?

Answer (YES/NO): NO